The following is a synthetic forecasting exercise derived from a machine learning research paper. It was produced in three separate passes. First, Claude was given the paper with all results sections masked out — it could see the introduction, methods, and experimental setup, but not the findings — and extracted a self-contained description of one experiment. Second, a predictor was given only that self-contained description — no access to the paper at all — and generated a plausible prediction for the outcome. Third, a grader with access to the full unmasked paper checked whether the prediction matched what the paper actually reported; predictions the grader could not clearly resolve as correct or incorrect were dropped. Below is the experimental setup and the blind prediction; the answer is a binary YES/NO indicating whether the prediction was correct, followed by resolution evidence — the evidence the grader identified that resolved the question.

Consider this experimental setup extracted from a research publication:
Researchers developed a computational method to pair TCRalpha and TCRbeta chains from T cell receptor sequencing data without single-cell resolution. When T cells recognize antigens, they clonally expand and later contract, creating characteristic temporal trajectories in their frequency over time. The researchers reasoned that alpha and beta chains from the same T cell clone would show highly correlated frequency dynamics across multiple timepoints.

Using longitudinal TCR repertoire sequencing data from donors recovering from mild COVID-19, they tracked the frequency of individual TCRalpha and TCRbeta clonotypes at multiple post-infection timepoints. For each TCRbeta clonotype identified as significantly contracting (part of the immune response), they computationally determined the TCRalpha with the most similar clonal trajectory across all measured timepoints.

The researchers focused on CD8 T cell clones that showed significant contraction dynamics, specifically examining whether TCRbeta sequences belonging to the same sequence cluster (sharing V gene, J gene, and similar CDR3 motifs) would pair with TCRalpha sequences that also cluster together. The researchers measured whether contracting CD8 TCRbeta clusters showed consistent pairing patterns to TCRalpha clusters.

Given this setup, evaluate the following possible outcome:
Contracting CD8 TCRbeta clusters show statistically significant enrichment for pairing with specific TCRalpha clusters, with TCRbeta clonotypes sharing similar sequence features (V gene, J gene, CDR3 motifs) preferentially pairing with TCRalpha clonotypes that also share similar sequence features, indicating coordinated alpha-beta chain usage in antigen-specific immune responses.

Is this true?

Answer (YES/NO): NO